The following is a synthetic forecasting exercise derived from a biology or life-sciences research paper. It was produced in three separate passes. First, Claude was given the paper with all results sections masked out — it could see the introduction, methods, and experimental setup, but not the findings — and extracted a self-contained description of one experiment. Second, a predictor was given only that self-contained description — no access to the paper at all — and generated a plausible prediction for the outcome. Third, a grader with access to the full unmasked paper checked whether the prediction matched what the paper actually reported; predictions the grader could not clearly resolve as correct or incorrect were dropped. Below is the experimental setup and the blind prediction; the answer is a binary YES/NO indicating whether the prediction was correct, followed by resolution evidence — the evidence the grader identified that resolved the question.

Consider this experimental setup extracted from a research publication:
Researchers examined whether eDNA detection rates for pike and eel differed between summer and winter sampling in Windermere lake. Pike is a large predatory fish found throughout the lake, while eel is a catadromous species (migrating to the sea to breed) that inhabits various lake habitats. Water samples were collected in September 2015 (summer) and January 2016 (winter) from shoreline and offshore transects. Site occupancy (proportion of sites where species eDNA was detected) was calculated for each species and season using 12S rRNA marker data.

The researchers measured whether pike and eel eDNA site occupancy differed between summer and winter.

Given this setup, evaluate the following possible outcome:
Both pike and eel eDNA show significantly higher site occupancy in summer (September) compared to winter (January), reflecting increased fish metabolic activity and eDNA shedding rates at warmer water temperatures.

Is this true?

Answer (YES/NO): NO